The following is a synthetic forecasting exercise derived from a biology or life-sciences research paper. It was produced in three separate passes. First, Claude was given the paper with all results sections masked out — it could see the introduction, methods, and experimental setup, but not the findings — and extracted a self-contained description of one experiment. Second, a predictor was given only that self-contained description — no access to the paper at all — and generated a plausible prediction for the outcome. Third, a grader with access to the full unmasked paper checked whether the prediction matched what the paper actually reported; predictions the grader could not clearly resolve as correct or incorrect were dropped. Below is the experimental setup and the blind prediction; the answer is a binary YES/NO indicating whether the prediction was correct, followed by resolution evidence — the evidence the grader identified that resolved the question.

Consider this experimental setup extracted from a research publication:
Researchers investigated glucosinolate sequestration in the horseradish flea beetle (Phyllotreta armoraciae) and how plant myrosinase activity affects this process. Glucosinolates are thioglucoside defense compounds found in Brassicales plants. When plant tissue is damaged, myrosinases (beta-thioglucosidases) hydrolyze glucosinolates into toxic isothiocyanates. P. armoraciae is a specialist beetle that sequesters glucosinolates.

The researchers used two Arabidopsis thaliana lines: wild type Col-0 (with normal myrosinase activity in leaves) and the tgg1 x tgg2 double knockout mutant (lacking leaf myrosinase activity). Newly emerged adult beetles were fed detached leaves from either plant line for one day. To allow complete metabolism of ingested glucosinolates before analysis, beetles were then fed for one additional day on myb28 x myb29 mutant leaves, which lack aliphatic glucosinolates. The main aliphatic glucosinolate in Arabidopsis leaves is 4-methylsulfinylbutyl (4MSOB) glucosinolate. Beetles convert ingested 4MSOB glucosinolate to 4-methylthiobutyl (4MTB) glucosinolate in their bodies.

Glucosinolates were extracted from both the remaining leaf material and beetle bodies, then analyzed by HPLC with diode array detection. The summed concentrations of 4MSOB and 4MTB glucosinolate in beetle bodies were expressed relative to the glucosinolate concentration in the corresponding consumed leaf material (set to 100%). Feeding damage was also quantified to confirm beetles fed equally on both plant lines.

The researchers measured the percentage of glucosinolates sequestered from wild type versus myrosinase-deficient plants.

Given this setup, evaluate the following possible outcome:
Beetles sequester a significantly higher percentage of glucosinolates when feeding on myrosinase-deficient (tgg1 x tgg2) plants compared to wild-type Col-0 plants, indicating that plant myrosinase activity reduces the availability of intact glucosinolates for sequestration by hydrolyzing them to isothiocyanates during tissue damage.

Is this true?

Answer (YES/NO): YES